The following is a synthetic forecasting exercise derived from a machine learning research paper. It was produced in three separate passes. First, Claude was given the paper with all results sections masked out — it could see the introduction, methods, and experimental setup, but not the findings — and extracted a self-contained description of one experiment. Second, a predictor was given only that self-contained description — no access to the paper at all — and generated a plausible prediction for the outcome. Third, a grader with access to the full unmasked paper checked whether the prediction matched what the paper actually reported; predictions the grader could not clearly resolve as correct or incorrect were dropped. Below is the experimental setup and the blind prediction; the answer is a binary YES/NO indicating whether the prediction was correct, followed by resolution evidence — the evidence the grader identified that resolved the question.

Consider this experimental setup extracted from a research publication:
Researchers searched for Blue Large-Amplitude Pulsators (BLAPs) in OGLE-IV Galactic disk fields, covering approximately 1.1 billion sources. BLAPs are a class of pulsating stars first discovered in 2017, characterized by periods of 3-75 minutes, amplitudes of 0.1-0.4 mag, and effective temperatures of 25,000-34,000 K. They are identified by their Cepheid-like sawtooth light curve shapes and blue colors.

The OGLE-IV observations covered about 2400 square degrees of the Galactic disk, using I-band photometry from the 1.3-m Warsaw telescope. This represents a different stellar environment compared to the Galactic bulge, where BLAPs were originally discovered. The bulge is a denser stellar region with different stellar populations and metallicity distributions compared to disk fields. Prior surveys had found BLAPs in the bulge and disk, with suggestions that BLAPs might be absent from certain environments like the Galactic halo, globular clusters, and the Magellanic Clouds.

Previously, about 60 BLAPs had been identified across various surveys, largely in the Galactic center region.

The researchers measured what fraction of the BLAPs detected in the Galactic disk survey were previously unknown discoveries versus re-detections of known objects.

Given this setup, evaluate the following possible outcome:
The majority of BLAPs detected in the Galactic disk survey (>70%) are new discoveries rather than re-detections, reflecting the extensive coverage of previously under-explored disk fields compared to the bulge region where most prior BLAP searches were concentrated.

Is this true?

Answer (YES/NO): YES